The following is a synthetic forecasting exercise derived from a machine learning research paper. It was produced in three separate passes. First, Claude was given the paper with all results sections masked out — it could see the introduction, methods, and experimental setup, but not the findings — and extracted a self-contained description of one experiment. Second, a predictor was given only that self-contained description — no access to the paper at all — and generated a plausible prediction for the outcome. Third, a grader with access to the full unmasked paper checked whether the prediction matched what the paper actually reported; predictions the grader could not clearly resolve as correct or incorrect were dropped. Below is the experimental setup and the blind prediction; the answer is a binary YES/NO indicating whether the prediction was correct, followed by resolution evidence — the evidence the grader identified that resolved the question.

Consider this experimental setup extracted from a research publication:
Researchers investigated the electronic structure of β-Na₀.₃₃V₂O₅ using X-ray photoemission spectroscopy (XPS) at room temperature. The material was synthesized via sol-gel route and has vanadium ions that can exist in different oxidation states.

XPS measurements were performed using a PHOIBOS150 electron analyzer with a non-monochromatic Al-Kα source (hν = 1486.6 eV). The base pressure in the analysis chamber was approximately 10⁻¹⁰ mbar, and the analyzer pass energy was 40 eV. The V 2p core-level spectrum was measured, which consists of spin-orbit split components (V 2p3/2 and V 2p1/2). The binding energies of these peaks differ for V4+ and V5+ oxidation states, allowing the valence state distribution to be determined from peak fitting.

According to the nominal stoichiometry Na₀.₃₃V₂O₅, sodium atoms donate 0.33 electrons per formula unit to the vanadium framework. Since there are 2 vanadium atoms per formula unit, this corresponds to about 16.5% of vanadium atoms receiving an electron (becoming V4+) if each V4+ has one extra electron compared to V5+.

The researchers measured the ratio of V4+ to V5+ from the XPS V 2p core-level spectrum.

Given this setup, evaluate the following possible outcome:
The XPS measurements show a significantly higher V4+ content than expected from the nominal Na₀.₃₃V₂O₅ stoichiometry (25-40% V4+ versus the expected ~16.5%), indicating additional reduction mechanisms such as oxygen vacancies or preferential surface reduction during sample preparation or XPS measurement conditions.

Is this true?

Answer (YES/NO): NO